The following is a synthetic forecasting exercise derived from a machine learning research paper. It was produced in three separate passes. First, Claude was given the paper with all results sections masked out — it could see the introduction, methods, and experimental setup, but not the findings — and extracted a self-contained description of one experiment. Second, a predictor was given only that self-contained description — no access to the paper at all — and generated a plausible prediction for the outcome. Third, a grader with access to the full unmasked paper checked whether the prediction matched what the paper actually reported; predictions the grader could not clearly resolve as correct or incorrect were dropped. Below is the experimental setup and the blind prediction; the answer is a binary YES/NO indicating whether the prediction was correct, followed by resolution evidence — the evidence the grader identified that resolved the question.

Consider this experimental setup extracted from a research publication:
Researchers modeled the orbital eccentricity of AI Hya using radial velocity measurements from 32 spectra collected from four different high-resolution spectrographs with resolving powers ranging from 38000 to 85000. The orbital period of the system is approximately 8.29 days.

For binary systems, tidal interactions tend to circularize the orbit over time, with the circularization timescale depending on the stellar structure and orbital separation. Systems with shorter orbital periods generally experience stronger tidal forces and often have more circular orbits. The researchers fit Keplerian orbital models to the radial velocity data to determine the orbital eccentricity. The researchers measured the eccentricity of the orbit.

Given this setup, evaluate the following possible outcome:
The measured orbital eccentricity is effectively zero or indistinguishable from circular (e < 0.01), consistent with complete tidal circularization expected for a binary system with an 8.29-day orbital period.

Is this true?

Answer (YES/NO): NO